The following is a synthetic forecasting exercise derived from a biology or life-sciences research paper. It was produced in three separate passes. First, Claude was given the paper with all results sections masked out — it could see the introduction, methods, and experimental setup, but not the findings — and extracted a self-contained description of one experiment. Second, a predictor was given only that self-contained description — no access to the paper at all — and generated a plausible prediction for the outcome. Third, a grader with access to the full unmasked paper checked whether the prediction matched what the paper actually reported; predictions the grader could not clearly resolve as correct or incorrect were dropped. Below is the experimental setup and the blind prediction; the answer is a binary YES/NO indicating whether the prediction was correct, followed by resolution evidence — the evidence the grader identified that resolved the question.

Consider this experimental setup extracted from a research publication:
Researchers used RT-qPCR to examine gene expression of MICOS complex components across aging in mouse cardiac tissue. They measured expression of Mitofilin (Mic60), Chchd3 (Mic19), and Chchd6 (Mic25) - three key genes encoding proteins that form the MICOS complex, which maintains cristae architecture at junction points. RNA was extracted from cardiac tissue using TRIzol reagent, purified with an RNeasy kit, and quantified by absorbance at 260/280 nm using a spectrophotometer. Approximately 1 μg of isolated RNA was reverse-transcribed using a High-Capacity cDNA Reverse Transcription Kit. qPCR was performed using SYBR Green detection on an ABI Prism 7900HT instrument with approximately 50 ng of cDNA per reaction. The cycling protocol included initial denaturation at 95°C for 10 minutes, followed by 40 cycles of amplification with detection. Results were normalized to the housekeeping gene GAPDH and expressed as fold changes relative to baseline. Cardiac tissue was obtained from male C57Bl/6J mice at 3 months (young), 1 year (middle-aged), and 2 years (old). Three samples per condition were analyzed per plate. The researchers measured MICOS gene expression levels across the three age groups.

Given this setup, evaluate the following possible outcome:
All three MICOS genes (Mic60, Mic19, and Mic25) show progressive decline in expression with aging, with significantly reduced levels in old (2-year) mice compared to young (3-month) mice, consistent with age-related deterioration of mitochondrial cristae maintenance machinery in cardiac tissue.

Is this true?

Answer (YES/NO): YES